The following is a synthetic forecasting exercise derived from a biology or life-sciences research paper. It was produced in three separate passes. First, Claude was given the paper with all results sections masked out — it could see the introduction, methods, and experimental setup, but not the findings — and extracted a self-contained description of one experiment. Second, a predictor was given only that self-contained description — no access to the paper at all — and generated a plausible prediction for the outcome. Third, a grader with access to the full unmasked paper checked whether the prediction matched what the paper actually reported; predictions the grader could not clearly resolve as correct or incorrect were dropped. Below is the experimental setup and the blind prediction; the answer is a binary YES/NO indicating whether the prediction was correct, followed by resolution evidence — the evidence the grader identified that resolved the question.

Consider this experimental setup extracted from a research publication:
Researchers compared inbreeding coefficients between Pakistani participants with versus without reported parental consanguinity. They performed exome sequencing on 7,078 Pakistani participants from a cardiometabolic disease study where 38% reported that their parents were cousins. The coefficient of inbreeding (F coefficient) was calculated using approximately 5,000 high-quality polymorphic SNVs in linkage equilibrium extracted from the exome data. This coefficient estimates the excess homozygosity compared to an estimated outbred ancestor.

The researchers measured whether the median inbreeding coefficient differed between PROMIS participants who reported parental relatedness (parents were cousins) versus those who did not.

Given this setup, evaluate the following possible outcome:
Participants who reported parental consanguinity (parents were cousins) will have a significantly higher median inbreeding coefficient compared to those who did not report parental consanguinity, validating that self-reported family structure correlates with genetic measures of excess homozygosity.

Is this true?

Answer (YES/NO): YES